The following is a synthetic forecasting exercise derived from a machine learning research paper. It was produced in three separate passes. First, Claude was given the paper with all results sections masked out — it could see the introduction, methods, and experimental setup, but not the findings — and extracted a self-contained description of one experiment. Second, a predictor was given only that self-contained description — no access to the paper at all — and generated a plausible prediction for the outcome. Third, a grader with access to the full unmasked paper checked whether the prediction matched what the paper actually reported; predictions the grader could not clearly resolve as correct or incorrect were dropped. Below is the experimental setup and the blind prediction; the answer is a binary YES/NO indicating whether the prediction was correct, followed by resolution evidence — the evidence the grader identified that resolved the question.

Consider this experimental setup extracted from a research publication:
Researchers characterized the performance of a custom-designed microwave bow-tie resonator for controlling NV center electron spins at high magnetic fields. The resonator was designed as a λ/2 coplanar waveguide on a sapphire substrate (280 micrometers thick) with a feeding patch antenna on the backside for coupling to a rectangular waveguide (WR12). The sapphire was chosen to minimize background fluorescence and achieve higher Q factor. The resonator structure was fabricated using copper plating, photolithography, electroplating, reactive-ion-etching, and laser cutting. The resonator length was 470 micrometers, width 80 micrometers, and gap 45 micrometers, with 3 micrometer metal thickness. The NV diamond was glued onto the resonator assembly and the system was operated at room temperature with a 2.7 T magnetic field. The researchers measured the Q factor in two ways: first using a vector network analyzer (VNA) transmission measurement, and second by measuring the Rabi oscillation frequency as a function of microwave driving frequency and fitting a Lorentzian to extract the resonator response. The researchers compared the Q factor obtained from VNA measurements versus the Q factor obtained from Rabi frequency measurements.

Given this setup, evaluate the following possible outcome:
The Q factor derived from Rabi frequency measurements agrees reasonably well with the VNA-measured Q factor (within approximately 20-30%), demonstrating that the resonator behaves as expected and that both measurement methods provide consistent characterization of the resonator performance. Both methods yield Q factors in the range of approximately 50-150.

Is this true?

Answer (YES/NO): NO